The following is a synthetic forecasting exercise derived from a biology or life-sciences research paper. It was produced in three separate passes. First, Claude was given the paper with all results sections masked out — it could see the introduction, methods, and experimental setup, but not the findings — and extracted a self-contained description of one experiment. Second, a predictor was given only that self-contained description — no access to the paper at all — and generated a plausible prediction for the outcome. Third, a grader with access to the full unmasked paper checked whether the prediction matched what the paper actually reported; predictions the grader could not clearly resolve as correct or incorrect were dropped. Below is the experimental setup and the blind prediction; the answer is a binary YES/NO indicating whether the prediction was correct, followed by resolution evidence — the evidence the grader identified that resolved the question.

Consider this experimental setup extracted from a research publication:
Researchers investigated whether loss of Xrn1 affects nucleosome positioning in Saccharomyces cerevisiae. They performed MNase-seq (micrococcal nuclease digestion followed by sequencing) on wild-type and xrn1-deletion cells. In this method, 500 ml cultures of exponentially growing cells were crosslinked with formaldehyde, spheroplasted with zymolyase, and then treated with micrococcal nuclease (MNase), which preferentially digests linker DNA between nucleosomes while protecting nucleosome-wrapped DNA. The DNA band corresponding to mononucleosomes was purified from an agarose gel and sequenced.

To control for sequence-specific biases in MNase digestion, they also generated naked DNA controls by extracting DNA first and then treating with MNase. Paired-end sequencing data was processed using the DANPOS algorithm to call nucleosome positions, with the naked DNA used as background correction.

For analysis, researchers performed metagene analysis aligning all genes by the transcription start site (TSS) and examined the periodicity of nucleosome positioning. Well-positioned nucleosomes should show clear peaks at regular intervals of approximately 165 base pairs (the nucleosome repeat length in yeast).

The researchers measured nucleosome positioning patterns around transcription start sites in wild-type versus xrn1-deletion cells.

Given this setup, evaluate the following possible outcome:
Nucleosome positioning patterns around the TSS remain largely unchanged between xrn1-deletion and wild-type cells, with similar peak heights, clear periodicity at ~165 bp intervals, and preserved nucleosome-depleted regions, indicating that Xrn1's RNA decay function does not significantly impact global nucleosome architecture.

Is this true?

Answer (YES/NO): NO